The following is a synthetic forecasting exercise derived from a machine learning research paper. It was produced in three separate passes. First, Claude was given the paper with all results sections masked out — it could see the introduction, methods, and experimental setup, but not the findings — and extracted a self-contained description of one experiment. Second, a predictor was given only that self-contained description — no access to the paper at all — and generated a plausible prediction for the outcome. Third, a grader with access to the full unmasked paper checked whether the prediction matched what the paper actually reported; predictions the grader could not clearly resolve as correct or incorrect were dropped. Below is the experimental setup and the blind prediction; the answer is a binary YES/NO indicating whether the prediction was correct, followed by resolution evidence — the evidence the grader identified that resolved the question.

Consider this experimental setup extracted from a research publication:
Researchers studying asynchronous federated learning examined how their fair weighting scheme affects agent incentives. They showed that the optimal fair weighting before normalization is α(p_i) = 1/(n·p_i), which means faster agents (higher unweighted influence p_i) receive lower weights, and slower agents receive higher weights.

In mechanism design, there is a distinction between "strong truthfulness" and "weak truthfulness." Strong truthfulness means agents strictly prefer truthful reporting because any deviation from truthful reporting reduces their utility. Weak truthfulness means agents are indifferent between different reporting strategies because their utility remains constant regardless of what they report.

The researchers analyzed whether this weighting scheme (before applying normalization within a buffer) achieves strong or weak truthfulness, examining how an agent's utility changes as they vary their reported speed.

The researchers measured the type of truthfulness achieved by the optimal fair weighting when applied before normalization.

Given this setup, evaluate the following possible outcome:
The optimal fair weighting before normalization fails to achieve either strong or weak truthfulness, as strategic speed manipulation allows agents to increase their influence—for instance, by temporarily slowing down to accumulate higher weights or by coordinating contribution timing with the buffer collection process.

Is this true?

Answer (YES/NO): NO